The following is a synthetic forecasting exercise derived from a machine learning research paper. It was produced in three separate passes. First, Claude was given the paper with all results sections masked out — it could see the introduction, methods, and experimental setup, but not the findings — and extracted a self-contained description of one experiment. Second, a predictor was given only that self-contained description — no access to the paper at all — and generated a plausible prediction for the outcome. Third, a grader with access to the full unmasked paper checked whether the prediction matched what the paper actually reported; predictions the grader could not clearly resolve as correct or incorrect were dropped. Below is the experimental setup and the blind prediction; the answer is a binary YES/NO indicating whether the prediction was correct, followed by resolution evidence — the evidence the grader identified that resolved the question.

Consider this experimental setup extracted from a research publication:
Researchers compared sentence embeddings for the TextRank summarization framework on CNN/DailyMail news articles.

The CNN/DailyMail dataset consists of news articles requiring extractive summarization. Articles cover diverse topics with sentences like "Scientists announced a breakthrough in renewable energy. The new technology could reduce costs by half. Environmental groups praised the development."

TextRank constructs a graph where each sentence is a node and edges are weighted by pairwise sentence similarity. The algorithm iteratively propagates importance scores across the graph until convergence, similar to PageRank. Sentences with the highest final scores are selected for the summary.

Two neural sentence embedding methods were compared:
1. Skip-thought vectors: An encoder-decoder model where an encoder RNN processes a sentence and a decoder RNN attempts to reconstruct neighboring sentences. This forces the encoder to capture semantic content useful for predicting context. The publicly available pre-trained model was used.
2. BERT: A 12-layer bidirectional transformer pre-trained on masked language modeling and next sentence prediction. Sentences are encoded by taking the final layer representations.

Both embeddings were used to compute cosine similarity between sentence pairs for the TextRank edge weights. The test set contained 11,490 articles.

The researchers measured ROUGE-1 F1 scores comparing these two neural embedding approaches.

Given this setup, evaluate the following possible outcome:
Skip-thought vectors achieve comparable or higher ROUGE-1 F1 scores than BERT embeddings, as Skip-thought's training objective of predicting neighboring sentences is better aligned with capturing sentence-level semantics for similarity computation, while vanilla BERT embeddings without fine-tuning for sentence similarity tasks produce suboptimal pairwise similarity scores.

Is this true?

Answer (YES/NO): YES